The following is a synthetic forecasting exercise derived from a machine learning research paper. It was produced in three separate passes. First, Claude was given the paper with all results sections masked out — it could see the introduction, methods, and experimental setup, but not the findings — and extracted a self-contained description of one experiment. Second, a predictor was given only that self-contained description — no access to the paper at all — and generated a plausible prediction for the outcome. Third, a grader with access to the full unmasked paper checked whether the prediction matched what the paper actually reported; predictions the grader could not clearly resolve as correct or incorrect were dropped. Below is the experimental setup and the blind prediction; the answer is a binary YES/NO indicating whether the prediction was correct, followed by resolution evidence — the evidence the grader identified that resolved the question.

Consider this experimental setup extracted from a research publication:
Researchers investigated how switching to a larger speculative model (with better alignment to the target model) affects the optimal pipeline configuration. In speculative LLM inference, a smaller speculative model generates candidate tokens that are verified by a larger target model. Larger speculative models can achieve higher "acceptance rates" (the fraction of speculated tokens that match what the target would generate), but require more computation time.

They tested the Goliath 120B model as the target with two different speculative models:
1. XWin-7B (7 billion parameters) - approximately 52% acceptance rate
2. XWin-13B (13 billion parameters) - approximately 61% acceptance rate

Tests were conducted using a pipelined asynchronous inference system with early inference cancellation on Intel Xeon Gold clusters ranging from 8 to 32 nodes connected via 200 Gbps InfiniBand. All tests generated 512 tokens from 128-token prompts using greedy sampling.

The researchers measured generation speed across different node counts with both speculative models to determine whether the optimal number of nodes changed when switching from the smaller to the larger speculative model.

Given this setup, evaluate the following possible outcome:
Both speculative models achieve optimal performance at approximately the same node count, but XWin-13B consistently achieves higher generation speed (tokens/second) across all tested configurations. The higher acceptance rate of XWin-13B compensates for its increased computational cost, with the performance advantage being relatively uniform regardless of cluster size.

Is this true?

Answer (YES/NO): NO